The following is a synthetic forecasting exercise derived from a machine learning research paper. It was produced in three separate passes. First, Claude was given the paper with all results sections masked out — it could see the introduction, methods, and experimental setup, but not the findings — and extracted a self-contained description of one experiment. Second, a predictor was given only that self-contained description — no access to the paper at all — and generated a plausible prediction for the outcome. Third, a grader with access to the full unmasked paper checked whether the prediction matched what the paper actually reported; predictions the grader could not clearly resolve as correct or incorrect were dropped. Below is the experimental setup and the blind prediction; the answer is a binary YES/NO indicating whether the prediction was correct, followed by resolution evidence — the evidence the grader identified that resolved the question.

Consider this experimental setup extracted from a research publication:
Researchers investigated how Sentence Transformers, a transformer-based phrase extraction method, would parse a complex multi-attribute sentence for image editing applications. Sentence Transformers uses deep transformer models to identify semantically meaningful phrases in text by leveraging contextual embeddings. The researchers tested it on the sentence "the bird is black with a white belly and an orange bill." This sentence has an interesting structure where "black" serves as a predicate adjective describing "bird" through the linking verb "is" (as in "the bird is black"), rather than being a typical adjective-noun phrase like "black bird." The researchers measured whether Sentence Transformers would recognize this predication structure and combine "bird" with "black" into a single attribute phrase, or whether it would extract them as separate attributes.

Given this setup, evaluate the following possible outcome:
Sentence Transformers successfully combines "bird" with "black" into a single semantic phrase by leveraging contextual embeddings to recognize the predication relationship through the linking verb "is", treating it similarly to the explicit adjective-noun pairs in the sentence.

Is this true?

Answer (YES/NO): NO